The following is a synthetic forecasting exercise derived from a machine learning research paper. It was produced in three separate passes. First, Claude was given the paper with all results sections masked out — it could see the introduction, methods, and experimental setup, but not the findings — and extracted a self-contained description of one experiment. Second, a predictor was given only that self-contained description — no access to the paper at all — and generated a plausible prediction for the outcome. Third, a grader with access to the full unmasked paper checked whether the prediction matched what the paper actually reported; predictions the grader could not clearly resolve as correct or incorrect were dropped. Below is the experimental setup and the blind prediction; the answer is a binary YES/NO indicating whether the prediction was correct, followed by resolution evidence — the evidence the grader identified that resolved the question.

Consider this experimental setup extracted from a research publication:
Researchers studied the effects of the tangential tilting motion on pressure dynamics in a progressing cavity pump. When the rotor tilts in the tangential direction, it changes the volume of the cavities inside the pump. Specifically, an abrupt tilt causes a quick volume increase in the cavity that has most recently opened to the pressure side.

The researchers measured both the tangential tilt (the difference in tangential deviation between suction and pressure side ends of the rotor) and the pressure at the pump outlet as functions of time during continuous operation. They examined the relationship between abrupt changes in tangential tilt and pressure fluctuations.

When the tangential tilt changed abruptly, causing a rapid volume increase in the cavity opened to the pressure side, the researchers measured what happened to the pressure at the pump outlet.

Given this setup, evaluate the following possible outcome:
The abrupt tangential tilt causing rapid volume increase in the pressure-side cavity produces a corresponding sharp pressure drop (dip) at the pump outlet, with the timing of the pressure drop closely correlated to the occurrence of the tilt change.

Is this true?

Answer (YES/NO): YES